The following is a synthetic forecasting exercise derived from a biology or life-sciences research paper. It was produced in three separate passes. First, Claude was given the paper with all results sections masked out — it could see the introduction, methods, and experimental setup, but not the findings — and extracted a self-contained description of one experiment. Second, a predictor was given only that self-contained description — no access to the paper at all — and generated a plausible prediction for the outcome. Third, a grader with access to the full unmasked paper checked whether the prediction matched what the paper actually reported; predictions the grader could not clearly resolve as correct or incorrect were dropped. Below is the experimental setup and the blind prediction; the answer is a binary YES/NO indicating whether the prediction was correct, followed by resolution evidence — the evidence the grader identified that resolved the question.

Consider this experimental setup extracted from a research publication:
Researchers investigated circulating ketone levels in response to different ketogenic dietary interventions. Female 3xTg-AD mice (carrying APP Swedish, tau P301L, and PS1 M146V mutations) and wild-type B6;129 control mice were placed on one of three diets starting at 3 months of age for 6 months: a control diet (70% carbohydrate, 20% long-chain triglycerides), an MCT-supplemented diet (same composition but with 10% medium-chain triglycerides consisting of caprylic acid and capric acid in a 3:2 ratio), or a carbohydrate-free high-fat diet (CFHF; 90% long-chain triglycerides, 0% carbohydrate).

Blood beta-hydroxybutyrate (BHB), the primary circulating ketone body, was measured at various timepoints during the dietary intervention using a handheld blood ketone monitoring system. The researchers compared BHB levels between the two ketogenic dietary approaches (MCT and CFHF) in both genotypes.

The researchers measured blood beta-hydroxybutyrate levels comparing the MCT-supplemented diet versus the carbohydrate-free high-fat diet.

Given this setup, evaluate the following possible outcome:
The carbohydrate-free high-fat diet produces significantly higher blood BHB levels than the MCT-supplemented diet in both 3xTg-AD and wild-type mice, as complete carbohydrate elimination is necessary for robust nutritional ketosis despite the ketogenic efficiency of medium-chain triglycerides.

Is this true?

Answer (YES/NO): YES